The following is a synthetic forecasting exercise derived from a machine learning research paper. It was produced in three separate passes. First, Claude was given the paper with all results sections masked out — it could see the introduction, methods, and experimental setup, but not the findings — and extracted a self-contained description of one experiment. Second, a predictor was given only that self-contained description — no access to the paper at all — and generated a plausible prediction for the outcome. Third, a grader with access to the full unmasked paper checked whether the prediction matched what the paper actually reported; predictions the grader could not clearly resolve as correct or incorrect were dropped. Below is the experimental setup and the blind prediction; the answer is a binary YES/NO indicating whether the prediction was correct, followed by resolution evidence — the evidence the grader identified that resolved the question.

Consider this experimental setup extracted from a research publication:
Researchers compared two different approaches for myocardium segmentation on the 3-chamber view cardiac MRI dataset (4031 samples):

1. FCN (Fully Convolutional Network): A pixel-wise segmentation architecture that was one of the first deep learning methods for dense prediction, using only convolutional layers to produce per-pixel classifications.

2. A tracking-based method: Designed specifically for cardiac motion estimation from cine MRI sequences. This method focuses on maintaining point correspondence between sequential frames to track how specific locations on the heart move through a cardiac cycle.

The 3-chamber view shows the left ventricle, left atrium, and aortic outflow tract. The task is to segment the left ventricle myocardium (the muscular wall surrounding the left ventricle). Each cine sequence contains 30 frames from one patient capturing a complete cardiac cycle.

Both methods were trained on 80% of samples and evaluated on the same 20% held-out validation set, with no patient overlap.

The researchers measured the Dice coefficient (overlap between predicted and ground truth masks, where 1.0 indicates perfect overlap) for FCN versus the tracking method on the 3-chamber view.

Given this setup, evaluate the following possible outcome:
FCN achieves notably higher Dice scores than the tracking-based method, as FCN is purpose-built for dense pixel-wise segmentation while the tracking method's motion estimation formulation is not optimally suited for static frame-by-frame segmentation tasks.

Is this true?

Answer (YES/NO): YES